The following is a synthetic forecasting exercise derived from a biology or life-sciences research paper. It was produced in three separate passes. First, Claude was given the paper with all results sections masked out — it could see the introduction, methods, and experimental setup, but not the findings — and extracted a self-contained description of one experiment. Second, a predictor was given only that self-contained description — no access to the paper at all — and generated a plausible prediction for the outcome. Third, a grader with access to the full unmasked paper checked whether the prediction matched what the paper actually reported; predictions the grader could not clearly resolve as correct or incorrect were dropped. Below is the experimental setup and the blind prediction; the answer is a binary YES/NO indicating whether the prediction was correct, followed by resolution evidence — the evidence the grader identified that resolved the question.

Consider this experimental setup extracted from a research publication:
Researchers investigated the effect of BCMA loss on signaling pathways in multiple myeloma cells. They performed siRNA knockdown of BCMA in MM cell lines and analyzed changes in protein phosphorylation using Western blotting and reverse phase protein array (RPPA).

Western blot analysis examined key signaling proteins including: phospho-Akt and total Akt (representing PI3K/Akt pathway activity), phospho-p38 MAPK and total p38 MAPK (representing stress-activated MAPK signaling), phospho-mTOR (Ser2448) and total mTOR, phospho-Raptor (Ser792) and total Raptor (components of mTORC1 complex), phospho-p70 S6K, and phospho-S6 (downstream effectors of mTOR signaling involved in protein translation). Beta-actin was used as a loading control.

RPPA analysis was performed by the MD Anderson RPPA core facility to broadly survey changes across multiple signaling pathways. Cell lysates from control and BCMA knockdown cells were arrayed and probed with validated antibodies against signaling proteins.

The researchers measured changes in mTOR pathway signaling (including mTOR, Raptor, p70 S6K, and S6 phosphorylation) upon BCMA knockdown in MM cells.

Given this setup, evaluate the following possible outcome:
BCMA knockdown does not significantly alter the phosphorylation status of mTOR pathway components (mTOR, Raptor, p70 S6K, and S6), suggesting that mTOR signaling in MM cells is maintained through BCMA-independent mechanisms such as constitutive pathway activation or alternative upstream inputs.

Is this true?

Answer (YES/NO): NO